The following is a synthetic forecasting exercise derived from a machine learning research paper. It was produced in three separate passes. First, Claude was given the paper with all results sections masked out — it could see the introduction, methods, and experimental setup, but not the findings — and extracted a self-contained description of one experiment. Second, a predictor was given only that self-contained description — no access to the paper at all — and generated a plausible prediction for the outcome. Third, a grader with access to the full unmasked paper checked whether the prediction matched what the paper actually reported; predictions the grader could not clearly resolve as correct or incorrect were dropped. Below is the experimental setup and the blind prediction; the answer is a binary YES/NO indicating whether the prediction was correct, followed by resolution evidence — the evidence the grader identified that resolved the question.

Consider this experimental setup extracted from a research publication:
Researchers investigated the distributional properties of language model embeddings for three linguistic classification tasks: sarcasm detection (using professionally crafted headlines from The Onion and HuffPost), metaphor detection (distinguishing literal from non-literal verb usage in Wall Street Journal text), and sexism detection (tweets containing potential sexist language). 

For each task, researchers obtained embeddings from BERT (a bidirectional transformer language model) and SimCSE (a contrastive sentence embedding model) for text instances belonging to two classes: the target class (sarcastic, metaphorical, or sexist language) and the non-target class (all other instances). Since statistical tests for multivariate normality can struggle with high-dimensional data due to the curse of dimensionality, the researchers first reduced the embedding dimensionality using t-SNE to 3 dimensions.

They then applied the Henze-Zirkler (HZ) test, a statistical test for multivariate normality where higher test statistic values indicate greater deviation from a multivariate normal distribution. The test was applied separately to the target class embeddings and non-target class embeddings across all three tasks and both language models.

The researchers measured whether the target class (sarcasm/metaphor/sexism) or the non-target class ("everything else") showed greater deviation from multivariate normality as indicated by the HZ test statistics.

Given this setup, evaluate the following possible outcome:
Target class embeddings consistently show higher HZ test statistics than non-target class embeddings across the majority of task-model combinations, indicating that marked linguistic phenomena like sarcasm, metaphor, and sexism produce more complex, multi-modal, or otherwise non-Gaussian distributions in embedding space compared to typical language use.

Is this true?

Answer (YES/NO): NO